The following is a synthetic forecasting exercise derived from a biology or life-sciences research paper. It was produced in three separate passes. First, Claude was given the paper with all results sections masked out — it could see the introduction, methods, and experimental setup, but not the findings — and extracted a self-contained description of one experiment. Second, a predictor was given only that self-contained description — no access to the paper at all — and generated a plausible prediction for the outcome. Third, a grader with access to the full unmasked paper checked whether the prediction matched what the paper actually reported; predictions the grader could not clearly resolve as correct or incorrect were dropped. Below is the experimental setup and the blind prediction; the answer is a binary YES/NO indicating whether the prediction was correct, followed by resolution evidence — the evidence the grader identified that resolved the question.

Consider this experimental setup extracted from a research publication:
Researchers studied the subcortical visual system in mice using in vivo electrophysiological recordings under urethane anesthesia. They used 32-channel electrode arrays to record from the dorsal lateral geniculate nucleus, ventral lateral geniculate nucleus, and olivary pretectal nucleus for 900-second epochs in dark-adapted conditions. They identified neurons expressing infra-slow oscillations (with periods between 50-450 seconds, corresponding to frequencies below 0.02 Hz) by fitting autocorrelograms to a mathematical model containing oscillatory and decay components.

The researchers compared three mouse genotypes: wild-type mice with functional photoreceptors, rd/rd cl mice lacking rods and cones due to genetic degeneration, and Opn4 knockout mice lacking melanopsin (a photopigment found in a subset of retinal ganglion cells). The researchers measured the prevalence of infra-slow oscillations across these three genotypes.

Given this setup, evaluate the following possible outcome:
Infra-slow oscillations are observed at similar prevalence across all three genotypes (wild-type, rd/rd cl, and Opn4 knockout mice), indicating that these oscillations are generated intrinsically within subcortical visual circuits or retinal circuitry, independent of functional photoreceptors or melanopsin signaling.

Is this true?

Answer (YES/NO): NO